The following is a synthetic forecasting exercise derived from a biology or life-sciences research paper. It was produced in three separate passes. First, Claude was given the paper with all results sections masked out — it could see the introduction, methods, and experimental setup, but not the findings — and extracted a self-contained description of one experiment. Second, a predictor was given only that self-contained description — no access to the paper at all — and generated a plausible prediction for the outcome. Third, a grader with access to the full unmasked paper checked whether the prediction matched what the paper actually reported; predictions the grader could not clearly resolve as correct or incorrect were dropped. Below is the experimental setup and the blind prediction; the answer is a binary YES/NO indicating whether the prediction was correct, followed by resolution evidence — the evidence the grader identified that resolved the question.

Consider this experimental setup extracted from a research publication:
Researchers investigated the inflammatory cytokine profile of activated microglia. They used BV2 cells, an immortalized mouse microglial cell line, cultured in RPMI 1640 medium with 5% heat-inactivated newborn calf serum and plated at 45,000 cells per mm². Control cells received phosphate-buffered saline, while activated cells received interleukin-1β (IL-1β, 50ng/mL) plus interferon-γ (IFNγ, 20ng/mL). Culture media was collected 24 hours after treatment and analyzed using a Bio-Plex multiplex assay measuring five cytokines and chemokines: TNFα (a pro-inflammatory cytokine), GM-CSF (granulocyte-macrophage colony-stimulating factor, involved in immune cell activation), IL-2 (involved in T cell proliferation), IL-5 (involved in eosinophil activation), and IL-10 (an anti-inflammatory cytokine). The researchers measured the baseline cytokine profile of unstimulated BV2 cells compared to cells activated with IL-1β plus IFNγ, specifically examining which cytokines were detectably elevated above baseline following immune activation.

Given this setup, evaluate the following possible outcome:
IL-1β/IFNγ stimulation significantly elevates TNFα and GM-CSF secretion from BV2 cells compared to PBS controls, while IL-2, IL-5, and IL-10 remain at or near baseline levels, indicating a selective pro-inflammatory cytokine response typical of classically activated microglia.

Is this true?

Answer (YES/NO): NO